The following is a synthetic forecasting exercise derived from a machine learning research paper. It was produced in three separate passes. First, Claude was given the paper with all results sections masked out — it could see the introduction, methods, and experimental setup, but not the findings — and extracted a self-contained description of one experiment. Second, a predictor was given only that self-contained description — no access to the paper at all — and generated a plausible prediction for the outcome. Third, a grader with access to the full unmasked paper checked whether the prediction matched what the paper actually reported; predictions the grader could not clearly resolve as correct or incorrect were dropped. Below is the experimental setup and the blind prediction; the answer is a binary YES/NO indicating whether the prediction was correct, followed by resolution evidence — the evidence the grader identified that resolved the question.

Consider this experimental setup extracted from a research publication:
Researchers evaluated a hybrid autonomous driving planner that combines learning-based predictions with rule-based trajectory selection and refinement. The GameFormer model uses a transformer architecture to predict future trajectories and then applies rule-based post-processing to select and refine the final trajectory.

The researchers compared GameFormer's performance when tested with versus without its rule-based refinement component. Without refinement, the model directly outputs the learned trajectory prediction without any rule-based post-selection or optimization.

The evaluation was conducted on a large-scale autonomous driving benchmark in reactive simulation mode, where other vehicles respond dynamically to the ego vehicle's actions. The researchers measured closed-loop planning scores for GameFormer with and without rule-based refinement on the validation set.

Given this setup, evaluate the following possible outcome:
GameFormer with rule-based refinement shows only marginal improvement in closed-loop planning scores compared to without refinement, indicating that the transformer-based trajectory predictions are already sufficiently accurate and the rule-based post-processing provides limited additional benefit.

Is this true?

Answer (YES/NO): NO